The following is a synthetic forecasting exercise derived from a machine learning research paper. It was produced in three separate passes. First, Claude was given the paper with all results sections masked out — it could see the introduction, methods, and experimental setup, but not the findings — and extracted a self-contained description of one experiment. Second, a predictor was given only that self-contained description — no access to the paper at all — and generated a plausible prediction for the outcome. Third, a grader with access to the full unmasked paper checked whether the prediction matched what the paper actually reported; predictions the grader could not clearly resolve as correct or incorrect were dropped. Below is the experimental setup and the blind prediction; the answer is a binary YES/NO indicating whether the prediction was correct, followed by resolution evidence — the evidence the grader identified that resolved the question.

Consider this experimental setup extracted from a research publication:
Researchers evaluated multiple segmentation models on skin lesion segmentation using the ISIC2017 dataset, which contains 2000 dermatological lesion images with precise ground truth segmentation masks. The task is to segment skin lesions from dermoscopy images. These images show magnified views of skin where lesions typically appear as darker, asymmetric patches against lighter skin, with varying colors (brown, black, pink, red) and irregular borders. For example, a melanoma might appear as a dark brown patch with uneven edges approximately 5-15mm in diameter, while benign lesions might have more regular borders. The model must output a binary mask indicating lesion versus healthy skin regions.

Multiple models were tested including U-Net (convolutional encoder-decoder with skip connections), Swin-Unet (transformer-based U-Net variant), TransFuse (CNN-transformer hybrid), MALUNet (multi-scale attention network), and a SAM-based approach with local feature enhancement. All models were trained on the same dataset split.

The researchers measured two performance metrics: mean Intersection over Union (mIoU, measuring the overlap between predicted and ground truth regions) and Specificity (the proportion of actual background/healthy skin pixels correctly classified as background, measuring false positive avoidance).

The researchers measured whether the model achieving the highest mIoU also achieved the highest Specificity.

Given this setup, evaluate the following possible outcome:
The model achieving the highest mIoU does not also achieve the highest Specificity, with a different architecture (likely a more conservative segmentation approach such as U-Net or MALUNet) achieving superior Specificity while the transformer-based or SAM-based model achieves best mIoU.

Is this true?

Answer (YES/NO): YES